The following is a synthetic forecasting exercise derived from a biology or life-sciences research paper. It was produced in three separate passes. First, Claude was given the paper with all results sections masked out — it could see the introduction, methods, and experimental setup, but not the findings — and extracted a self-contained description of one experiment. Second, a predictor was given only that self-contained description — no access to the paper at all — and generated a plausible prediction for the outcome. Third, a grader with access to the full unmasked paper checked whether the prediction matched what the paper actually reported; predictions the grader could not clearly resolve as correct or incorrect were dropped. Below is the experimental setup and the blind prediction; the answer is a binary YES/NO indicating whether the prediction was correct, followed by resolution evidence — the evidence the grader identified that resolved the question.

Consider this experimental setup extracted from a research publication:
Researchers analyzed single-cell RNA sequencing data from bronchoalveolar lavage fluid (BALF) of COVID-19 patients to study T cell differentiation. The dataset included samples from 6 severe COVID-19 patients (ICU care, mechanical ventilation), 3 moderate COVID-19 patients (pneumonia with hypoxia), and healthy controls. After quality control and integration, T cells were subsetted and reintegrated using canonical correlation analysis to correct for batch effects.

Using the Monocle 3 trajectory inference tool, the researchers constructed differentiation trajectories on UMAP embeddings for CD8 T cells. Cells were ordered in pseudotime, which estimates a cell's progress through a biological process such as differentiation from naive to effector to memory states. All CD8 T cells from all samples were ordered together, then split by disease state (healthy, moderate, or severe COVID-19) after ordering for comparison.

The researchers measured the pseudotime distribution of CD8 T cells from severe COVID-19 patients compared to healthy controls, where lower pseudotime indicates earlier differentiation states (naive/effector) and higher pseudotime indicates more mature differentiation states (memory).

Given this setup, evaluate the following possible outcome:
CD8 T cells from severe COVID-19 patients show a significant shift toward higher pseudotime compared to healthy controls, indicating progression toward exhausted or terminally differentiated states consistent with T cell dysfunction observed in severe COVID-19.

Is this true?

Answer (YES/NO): NO